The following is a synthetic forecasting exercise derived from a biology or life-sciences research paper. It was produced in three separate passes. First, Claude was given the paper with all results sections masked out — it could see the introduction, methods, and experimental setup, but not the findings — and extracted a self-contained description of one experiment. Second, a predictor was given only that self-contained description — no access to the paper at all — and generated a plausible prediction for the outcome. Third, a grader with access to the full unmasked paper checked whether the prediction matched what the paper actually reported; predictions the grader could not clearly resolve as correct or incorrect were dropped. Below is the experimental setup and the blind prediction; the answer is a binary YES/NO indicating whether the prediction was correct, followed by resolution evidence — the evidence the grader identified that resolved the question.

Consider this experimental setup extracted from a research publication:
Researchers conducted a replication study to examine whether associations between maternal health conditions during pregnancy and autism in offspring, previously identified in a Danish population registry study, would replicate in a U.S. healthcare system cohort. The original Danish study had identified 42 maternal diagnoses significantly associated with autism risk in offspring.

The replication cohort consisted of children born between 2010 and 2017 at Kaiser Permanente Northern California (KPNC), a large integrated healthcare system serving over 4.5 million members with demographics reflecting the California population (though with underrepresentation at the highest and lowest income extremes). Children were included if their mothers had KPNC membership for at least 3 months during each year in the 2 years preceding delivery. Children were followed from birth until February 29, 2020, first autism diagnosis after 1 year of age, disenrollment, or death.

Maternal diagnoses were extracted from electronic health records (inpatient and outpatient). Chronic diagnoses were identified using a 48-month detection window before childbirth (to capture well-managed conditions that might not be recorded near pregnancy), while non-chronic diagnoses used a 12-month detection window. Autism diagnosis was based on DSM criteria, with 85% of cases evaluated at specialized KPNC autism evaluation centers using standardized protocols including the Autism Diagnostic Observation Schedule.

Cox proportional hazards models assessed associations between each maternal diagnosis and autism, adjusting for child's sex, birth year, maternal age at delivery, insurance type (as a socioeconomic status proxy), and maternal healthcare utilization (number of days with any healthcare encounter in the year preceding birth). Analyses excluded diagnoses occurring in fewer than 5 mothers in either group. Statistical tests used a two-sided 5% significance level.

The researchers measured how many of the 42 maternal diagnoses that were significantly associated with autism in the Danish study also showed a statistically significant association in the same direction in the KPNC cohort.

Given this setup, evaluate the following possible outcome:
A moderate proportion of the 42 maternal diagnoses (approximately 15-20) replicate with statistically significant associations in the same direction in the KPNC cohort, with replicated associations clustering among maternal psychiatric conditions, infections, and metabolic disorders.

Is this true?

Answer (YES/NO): NO